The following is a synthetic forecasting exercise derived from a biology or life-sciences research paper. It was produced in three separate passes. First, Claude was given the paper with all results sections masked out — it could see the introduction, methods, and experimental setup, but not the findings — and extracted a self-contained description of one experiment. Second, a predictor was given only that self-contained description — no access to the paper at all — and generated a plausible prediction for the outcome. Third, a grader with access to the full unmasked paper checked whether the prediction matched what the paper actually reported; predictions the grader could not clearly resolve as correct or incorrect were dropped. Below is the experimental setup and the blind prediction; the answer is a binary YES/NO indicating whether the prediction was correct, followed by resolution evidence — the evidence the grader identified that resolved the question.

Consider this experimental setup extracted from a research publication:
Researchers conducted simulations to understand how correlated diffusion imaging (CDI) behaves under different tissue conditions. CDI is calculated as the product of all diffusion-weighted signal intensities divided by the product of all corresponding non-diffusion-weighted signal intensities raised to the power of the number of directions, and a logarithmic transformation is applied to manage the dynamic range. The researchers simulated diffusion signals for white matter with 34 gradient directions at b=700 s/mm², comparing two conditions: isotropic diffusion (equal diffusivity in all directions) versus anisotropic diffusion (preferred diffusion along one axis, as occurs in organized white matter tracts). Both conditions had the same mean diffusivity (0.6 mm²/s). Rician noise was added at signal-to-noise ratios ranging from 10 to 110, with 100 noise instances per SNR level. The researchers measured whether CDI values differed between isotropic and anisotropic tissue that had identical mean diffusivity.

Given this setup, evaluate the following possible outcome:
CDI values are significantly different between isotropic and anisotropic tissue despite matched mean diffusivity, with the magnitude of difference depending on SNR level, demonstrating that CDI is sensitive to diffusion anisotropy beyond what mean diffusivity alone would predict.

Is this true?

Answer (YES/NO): NO